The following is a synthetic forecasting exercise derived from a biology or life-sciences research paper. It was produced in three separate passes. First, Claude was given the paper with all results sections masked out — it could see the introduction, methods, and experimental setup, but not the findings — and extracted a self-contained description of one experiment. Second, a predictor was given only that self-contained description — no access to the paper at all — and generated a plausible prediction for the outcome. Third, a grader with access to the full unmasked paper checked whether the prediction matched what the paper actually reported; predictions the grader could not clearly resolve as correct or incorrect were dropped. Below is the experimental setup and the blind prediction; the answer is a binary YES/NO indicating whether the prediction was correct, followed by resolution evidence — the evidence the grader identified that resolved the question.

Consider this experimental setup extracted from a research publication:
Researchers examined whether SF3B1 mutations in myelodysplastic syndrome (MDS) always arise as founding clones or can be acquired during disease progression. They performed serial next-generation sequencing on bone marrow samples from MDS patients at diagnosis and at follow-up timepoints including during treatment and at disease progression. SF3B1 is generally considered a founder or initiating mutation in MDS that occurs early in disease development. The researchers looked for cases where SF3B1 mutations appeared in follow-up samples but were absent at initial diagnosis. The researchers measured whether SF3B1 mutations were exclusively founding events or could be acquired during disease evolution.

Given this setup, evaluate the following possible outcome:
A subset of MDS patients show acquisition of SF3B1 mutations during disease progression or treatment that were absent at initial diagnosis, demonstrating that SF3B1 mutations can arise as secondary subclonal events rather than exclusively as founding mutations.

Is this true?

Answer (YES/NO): YES